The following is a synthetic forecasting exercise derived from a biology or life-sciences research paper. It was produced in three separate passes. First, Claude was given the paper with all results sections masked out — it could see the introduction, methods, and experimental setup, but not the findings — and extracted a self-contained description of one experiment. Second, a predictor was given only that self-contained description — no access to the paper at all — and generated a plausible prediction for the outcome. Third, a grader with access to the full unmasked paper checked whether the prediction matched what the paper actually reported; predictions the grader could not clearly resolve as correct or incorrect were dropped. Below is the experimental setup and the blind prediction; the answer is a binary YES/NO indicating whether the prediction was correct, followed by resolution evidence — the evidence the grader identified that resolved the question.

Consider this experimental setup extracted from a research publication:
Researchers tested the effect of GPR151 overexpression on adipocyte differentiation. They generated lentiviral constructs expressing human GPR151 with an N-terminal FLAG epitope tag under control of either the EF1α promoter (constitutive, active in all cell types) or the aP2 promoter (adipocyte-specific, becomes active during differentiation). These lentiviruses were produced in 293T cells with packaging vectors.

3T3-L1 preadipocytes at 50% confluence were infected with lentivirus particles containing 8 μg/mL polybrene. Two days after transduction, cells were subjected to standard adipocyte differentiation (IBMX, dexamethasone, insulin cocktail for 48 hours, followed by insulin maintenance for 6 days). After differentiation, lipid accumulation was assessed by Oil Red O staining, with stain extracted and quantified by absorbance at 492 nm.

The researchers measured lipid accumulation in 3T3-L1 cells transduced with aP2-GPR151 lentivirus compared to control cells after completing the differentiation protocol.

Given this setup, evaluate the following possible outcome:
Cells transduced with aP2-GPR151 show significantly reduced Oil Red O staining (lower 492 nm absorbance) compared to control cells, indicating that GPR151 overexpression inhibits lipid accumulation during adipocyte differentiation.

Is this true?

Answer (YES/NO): NO